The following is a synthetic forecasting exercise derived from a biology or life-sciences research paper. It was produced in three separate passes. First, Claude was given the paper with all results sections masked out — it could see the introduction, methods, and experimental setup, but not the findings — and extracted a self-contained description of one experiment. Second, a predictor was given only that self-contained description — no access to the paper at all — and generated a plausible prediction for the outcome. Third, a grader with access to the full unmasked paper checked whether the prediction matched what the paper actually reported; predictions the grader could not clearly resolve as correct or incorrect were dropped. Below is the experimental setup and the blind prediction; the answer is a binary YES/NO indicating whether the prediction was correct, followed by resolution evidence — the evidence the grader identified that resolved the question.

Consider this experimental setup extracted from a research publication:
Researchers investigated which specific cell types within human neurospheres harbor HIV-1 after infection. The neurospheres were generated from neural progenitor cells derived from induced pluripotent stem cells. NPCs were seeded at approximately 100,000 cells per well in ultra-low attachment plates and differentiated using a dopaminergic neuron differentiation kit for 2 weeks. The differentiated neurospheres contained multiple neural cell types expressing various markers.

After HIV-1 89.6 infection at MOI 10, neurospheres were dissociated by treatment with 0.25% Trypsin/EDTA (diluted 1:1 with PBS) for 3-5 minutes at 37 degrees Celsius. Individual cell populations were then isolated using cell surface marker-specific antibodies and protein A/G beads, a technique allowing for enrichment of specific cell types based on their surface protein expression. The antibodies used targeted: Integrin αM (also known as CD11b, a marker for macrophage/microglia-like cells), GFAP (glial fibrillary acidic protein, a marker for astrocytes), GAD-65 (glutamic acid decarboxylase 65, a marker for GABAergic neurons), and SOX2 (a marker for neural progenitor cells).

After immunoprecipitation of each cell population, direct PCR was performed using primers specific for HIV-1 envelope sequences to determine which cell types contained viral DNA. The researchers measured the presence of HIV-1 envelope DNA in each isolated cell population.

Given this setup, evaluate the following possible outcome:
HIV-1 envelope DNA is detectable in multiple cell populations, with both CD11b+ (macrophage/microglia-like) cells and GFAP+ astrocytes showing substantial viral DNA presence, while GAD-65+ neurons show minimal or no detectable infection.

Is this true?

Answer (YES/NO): NO